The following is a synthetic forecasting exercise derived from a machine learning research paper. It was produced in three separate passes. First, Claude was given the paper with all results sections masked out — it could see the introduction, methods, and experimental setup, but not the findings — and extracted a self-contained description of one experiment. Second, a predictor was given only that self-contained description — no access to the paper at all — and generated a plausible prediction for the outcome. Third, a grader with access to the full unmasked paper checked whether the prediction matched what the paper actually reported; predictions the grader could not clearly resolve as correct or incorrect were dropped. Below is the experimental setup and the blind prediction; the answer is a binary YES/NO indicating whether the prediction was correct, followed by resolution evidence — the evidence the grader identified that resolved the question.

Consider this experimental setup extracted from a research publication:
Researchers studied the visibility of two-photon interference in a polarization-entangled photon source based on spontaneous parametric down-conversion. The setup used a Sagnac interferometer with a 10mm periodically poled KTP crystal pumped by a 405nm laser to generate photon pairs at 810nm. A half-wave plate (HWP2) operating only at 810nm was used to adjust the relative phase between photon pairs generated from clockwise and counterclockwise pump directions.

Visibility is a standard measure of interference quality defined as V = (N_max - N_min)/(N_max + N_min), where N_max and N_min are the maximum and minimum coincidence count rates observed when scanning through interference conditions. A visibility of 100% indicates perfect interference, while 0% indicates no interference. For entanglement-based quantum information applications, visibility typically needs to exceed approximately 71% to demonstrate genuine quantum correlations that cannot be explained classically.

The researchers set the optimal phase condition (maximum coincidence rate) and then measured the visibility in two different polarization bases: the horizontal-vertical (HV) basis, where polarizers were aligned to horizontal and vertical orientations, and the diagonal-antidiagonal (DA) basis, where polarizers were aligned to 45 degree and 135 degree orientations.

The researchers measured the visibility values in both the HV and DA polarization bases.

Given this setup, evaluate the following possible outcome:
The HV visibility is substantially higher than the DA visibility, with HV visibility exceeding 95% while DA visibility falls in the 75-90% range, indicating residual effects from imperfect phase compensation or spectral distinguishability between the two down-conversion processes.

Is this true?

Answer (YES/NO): NO